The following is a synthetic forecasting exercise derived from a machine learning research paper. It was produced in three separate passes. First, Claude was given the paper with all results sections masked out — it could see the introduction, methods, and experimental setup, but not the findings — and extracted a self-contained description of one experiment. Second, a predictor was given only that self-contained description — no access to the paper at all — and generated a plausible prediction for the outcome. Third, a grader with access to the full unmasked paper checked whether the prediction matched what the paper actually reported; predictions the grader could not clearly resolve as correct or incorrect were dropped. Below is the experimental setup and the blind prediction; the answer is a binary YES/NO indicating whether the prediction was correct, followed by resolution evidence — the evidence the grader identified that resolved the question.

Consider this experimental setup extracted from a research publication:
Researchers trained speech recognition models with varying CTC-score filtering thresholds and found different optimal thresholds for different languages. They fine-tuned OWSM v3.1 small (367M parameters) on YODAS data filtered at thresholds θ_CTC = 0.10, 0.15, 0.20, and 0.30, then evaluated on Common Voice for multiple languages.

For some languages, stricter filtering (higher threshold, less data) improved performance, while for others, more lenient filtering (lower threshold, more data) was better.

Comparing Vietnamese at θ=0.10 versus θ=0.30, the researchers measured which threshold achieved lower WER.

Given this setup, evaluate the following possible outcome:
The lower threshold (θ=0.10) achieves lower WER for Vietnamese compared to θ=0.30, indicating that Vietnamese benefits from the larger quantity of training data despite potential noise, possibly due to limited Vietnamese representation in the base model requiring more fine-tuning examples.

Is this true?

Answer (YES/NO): NO